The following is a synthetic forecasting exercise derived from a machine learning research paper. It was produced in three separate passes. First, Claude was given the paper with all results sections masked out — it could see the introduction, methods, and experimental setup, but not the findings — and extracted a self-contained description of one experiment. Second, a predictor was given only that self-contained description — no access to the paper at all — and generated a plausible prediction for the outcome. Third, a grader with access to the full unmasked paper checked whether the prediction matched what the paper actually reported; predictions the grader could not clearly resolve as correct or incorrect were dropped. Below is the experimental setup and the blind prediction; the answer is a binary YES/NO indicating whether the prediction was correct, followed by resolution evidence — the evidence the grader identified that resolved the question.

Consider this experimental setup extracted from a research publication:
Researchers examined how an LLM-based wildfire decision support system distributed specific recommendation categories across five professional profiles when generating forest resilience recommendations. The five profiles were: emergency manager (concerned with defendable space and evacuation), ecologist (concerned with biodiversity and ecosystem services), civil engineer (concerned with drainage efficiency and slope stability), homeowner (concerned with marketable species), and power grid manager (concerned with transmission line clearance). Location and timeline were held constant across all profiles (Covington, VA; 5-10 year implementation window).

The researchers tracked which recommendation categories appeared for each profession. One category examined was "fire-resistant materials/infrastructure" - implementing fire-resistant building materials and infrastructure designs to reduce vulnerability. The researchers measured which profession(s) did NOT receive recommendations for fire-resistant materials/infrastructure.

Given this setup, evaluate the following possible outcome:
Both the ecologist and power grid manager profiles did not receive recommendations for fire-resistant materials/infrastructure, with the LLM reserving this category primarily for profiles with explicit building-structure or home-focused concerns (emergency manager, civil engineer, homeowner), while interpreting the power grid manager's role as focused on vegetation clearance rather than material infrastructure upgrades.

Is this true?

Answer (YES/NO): NO